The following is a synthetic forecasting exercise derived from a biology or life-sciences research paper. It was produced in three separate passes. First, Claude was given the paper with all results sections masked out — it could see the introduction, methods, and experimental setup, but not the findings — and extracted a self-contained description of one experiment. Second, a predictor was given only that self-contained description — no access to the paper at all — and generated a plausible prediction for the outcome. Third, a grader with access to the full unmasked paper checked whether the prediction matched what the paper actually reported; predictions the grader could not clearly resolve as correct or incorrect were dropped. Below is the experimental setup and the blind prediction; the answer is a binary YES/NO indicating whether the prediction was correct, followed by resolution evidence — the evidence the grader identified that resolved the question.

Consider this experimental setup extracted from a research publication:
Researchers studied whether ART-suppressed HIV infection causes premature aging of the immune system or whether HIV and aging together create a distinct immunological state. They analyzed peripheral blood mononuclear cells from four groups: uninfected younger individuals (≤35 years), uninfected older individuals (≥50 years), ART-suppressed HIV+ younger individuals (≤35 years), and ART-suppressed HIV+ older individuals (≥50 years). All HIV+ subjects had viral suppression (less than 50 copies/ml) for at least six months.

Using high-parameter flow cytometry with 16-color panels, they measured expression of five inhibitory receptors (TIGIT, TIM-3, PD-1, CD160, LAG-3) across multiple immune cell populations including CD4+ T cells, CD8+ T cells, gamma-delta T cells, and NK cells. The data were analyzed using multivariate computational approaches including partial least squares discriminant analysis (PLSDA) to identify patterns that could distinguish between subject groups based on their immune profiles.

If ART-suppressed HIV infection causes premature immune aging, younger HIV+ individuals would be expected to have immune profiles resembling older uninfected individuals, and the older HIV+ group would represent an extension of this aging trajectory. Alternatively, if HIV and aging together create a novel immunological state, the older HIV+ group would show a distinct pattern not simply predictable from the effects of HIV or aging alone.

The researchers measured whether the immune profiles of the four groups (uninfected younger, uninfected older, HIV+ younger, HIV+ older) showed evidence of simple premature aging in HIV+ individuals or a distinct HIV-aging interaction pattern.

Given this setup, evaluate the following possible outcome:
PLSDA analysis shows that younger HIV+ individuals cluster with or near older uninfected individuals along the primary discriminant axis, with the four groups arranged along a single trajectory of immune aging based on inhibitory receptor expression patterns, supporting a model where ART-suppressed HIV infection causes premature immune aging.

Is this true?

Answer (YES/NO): NO